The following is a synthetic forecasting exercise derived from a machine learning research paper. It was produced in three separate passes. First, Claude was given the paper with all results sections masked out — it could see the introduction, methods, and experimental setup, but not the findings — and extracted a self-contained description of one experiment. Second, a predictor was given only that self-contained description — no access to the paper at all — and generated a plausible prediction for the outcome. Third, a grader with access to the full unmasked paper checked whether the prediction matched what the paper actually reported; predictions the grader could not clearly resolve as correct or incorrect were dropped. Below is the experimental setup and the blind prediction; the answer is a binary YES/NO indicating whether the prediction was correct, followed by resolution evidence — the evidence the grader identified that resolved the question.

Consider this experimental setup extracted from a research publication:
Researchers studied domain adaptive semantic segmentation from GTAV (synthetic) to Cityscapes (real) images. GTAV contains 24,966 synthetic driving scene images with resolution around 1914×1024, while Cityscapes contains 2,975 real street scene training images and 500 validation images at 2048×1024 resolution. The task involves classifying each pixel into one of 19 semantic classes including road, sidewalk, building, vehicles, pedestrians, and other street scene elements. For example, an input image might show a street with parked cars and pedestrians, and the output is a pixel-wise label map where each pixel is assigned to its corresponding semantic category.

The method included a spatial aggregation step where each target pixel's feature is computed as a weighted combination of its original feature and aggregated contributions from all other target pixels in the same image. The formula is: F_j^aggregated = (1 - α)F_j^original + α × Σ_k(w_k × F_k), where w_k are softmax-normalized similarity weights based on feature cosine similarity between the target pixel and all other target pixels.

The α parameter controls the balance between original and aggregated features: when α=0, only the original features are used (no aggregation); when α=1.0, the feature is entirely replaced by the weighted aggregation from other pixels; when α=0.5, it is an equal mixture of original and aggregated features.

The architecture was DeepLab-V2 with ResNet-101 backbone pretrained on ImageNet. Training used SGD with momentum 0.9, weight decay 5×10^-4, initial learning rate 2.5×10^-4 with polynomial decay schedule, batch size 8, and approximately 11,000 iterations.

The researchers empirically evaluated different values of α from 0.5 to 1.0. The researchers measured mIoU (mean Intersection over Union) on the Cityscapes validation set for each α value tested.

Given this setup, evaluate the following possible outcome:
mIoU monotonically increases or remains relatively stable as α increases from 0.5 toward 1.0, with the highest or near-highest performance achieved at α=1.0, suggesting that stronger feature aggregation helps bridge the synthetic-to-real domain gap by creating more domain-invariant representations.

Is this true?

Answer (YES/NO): NO